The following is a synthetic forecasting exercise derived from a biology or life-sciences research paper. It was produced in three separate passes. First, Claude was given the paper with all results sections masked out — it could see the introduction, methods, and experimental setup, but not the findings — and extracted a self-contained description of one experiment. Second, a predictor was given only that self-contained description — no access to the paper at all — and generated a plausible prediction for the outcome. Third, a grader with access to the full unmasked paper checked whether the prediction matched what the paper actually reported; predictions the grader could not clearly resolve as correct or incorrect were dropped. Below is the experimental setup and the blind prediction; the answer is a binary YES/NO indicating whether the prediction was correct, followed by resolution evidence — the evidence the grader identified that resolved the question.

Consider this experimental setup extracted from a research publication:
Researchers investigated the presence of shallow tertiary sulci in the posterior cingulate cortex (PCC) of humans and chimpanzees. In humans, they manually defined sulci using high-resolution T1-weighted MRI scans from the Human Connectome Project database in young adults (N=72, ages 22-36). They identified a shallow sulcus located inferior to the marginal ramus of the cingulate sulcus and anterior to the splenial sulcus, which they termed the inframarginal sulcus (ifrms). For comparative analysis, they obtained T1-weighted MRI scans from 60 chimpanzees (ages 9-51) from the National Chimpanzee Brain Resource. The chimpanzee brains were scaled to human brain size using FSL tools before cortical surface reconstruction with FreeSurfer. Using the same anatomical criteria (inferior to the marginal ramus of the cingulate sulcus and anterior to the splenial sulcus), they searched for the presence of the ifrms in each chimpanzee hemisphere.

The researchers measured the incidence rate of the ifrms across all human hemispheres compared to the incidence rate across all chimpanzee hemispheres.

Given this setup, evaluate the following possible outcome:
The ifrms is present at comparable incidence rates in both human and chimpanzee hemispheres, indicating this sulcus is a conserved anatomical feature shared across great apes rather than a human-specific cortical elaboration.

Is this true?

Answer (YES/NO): NO